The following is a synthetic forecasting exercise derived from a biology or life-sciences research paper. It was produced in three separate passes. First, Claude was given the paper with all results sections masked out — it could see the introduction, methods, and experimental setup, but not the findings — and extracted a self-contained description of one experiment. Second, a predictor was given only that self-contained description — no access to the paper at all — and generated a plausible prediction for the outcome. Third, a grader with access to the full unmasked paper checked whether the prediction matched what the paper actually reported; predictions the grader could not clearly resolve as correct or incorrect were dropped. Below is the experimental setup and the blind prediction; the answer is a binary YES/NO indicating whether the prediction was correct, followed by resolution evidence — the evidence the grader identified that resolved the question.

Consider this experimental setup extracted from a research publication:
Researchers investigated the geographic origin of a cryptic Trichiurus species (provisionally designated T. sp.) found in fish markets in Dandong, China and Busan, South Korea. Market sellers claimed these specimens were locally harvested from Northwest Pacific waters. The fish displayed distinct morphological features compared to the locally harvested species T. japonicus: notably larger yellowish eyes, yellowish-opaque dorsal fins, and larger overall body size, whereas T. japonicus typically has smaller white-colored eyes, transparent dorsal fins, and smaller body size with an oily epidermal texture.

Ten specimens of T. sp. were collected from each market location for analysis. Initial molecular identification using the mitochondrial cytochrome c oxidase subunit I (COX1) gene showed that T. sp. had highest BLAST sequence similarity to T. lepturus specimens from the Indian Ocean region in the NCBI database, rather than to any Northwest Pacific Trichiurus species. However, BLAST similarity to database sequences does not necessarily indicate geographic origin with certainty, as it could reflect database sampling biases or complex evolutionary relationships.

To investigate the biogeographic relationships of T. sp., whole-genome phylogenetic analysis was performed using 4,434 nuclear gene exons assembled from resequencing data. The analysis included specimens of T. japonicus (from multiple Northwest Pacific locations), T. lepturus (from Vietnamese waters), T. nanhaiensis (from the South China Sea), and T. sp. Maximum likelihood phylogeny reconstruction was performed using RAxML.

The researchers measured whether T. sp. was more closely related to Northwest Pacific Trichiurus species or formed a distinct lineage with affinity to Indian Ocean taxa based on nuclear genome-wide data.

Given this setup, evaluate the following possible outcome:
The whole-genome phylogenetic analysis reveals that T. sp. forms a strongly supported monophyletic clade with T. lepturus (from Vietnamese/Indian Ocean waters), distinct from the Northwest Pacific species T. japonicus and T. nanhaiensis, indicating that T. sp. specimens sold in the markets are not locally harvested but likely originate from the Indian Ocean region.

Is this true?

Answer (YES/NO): NO